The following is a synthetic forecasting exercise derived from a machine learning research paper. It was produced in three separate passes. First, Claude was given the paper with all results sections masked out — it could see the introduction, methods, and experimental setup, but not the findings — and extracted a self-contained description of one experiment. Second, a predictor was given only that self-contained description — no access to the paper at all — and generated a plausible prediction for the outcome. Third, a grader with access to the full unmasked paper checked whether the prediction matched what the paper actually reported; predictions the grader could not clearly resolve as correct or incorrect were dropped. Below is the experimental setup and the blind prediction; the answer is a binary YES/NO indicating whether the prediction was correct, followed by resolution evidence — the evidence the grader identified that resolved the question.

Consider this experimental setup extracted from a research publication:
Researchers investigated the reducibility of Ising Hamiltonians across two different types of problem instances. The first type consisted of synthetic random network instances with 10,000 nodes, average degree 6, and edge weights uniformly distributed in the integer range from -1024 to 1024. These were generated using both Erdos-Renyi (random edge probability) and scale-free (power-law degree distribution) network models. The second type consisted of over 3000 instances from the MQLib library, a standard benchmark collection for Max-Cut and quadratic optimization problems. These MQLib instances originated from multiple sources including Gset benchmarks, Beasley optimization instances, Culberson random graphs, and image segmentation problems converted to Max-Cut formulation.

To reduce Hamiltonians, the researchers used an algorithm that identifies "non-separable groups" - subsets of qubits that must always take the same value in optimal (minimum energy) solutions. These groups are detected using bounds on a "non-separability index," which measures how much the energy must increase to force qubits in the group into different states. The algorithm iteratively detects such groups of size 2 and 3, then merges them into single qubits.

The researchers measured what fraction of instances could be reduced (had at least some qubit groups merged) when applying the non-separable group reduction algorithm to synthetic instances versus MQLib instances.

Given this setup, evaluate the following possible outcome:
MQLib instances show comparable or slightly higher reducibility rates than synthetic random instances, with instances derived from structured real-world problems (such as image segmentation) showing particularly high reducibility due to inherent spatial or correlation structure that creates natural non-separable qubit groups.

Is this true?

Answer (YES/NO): NO